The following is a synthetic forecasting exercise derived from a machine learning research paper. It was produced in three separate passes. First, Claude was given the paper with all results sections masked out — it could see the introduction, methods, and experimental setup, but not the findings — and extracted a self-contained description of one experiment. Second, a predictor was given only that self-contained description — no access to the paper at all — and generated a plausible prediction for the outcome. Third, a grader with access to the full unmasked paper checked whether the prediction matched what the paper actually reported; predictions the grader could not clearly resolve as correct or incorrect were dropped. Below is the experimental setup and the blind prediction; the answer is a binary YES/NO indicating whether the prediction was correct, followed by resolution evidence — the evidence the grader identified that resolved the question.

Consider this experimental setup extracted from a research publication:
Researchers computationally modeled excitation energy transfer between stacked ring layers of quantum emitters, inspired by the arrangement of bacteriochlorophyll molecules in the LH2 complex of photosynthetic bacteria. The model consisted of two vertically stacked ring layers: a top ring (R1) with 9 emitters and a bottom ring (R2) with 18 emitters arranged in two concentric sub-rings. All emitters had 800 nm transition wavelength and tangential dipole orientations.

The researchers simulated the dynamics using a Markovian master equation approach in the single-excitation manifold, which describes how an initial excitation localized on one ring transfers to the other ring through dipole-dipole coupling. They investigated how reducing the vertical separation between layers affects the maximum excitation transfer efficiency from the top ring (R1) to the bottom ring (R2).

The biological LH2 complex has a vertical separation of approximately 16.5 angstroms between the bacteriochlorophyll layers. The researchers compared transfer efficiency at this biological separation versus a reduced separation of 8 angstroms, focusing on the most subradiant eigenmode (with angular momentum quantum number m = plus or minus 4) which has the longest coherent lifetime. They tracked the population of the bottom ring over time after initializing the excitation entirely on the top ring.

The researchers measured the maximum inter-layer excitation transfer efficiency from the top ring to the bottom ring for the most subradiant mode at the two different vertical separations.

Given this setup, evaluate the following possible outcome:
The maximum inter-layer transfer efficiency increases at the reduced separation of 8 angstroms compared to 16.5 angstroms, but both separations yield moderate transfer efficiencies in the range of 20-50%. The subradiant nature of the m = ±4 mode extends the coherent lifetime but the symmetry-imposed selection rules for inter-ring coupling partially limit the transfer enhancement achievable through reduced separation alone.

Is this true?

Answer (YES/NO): NO